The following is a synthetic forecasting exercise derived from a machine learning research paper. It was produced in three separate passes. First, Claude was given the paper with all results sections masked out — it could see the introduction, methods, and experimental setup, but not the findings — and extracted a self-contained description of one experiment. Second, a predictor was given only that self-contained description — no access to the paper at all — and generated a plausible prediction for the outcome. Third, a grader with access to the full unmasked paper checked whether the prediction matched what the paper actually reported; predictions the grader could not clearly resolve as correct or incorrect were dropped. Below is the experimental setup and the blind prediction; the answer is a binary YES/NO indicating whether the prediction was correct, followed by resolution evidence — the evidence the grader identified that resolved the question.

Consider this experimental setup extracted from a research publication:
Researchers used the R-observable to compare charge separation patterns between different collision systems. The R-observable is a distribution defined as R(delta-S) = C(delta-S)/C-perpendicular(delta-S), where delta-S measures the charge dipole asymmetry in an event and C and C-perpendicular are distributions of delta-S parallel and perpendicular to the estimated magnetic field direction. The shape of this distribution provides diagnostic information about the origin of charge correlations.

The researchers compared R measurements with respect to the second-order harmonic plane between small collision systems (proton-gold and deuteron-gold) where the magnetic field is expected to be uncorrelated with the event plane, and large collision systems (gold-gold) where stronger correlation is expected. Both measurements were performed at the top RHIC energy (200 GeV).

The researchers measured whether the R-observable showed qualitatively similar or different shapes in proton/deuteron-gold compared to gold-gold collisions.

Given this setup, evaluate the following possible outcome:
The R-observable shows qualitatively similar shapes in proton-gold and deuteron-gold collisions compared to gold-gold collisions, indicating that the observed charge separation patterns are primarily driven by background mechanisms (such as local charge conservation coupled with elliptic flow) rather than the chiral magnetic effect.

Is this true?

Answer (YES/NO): NO